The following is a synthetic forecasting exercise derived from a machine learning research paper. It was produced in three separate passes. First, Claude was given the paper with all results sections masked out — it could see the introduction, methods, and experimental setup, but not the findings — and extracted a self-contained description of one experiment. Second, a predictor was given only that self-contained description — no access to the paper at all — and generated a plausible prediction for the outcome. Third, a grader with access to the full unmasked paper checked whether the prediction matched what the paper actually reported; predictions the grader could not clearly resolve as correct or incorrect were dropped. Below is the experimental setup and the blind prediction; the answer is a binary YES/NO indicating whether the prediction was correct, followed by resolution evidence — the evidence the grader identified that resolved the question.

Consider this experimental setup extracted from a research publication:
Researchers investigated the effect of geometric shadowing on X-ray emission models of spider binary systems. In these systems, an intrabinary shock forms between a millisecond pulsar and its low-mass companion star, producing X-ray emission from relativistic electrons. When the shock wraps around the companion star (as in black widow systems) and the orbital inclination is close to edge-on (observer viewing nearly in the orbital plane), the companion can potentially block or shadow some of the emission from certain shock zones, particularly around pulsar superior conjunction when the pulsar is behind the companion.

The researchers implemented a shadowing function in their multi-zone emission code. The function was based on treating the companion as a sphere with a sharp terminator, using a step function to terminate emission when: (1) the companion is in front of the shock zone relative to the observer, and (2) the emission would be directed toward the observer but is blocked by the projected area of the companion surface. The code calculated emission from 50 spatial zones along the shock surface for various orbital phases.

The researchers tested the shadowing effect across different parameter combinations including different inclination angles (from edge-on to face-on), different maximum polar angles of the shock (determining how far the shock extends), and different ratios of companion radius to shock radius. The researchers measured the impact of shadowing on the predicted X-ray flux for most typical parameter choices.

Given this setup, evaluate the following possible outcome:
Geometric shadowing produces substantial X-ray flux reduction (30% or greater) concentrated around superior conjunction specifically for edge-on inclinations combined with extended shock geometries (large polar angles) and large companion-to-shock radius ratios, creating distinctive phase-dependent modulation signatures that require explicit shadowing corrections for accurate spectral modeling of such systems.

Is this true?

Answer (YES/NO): NO